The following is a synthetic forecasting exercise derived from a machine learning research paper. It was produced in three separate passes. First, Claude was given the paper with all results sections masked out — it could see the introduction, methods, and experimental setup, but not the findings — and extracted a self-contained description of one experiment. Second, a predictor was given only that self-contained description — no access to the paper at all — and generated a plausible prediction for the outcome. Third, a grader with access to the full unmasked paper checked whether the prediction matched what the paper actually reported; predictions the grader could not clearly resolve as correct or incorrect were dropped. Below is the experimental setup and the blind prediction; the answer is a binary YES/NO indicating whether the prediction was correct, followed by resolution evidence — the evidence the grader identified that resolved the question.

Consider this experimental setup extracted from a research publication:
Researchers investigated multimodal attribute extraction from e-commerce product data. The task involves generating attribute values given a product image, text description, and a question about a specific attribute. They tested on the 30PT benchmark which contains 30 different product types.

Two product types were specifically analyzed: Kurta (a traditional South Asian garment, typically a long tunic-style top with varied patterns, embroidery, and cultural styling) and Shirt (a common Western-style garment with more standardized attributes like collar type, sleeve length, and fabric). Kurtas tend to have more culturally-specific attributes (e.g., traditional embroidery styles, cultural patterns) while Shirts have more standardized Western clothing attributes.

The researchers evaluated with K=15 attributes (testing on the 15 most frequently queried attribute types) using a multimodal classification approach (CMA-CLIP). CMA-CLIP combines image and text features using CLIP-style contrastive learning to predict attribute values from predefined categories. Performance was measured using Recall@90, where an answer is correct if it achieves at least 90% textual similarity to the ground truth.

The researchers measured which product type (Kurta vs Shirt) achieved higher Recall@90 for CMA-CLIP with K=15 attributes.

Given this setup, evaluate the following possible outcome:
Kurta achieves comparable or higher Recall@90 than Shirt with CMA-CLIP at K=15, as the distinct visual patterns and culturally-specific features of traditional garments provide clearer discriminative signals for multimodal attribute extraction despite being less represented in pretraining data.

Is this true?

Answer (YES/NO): NO